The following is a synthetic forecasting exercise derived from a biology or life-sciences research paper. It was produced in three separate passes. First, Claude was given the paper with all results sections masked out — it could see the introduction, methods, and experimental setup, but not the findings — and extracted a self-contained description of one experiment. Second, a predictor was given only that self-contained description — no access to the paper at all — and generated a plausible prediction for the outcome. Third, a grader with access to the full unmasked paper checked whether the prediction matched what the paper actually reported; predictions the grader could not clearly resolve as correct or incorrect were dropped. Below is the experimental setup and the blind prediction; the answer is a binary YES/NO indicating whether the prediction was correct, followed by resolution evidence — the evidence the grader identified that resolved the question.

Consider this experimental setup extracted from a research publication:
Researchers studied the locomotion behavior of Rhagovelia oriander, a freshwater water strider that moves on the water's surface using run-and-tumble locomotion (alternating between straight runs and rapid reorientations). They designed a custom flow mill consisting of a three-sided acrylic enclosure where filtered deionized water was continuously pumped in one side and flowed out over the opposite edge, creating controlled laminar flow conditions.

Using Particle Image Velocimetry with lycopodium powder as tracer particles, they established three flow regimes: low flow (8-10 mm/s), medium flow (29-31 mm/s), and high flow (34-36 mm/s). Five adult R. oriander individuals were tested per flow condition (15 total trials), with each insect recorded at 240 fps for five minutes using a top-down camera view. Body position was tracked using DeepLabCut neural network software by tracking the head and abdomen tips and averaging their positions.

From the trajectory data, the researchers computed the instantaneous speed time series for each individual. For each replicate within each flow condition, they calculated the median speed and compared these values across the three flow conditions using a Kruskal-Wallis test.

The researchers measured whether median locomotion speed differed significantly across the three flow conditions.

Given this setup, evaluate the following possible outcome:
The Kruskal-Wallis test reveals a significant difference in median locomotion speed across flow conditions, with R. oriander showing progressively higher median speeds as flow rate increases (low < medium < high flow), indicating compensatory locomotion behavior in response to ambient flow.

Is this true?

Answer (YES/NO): NO